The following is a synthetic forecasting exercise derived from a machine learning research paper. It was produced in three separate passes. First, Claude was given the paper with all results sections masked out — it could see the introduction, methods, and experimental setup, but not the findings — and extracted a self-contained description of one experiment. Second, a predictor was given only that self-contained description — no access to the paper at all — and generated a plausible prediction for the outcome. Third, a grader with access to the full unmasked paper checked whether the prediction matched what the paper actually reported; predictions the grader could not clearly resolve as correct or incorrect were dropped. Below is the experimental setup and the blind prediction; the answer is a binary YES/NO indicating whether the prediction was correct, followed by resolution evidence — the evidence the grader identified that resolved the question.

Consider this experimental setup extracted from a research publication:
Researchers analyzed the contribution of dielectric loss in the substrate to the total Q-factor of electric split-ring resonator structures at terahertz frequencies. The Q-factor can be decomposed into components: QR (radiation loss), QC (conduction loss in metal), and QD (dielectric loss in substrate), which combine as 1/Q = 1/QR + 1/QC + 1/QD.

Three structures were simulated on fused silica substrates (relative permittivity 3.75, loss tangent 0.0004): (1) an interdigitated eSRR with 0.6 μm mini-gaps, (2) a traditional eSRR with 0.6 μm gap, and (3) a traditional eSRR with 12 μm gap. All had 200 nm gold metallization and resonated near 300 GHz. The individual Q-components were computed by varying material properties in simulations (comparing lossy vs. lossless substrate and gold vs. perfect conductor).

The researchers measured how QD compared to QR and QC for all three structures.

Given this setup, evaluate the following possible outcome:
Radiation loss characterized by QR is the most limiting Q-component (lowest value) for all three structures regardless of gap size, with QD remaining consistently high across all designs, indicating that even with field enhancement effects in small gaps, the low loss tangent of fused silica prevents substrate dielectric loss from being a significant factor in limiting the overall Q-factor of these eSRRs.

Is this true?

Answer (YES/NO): NO